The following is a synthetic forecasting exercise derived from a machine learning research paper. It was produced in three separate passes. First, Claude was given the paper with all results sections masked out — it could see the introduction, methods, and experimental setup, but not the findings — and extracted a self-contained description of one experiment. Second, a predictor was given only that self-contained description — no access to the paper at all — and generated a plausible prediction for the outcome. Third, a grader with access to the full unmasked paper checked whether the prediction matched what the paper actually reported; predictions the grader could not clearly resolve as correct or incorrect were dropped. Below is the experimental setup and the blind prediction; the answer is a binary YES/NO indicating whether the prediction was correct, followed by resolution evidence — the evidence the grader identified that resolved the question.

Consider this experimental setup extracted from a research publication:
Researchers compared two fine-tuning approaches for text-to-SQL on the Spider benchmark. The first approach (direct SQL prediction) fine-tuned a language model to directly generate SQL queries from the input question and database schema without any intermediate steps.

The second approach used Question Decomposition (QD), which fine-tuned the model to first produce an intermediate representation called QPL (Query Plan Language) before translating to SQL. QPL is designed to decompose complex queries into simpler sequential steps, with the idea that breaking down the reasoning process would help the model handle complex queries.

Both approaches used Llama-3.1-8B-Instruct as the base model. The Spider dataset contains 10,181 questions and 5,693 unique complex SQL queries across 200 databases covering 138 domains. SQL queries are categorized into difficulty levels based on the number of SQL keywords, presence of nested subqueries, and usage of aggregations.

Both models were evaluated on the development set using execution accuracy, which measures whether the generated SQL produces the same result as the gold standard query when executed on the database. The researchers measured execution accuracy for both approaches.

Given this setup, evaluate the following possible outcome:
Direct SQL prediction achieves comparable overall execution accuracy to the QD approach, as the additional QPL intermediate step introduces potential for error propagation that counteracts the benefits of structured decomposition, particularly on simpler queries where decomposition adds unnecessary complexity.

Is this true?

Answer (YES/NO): NO